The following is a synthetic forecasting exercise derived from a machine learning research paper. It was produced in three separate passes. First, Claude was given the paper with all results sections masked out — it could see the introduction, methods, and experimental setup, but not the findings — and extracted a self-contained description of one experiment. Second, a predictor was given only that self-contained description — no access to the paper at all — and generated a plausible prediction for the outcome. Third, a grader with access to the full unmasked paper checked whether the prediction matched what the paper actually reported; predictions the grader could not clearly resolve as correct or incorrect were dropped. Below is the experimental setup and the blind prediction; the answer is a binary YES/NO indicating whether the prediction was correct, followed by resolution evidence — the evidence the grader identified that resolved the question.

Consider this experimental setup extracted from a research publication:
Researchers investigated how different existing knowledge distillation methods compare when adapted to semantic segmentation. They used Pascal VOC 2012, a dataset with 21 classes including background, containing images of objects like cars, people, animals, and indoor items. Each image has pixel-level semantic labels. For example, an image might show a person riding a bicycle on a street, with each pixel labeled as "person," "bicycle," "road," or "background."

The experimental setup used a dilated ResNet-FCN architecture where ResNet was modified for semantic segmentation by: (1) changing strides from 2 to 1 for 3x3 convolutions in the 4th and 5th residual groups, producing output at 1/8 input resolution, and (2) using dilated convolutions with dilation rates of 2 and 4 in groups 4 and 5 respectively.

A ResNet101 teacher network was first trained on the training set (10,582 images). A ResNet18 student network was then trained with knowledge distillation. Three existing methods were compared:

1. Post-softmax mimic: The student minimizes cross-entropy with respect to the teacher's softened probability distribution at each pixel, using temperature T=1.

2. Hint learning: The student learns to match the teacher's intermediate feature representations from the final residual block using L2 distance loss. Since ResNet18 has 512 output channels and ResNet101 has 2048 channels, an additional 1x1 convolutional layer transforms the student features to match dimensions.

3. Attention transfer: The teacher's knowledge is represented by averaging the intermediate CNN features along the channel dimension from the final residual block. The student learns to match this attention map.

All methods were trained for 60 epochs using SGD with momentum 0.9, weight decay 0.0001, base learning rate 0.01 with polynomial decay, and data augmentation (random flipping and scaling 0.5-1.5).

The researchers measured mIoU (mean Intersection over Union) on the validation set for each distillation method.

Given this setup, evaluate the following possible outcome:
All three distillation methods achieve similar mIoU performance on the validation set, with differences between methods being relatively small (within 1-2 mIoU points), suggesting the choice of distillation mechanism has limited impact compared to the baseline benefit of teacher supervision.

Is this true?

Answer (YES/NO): YES